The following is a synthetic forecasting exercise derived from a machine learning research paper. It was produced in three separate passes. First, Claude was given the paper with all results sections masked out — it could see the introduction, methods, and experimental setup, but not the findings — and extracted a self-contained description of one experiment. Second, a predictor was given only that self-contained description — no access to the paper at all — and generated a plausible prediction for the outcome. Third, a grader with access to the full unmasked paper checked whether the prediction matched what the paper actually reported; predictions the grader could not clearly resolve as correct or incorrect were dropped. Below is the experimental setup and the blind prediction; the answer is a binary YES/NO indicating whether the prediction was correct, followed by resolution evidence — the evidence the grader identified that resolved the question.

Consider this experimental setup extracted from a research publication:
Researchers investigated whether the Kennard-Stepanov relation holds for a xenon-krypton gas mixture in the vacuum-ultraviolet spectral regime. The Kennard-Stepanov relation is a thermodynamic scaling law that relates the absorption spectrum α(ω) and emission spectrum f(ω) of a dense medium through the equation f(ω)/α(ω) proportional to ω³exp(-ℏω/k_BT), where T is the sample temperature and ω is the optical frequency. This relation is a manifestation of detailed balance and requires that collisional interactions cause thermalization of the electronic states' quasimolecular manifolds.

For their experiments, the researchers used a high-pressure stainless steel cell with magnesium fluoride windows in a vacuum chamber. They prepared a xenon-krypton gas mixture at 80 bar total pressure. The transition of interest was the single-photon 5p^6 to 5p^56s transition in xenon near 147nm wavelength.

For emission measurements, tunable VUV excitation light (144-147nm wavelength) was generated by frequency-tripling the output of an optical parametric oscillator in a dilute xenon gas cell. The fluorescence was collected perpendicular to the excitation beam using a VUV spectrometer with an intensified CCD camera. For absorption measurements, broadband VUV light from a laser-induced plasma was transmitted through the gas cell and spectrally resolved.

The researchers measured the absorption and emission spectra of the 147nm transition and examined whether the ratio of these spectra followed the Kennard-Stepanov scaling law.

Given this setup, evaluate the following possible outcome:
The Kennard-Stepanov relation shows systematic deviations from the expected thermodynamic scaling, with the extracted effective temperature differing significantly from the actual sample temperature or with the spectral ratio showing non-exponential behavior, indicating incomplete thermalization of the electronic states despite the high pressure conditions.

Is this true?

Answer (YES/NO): YES